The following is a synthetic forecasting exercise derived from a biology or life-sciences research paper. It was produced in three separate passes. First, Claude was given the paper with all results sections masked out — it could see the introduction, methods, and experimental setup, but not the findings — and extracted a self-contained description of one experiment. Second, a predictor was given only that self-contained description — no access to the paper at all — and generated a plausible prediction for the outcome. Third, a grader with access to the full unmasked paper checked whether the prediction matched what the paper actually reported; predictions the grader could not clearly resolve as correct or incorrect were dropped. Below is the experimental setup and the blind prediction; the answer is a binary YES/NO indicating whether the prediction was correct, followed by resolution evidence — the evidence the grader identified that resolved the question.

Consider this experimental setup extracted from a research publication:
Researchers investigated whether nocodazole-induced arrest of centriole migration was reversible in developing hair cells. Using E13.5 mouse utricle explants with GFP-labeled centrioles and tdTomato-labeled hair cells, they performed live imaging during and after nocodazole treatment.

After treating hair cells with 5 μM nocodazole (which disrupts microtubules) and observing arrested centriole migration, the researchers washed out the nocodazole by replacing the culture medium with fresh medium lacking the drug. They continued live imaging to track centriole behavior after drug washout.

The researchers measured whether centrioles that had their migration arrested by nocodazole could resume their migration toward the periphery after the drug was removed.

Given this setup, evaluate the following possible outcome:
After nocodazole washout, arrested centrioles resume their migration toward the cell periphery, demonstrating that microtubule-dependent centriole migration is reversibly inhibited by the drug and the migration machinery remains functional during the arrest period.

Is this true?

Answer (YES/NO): YES